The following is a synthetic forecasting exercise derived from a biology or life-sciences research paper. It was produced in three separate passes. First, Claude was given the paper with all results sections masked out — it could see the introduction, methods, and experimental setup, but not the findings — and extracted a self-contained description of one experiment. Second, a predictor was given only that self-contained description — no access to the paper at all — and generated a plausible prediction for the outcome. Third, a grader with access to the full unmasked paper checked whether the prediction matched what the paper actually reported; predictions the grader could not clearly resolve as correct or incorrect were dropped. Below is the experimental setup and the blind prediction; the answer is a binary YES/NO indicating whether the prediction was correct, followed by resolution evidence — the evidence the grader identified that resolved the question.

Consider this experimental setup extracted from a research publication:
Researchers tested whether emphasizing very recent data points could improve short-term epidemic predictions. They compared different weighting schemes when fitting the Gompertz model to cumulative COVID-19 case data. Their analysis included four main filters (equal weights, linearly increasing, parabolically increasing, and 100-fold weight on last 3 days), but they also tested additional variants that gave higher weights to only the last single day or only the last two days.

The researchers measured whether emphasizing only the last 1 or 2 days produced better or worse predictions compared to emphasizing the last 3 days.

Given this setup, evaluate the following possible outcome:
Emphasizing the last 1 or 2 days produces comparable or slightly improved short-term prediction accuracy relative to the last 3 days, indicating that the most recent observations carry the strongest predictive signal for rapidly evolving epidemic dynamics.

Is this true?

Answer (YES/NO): NO